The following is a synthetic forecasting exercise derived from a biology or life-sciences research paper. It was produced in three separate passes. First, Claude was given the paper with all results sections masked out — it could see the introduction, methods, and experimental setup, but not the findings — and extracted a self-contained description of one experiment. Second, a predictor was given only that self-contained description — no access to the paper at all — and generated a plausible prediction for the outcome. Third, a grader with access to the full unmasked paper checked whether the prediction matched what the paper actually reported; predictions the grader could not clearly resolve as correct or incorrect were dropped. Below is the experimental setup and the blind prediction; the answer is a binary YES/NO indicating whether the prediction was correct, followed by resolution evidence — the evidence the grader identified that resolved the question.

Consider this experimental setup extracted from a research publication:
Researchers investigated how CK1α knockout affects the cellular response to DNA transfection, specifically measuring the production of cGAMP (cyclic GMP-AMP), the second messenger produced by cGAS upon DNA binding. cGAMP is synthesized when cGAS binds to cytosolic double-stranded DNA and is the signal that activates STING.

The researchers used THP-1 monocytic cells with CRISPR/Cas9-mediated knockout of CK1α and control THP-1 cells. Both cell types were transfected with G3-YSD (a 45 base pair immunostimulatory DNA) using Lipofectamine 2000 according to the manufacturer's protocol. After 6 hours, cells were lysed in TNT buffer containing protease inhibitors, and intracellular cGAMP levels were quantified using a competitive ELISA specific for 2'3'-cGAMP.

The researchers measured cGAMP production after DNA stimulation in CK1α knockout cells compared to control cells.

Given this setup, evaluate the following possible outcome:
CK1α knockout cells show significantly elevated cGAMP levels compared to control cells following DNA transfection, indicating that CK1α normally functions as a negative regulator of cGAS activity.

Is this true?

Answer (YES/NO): NO